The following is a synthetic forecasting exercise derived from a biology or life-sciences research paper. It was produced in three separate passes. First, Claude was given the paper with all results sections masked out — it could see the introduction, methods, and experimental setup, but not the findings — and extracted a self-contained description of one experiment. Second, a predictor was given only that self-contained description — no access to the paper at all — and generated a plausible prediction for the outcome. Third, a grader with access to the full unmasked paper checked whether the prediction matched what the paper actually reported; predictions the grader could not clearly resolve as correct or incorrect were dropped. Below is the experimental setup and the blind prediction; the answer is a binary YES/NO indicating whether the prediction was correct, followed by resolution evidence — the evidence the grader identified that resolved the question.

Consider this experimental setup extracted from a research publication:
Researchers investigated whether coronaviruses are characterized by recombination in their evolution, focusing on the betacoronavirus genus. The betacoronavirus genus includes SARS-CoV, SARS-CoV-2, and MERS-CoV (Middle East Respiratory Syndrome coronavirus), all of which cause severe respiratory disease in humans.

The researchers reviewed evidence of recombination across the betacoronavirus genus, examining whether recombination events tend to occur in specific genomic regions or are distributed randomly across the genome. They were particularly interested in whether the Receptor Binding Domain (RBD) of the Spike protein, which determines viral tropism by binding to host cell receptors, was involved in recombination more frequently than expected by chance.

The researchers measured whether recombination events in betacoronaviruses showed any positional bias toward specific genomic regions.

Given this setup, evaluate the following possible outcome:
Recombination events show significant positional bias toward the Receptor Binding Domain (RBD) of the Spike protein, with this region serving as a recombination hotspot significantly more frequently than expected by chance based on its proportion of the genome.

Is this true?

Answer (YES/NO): YES